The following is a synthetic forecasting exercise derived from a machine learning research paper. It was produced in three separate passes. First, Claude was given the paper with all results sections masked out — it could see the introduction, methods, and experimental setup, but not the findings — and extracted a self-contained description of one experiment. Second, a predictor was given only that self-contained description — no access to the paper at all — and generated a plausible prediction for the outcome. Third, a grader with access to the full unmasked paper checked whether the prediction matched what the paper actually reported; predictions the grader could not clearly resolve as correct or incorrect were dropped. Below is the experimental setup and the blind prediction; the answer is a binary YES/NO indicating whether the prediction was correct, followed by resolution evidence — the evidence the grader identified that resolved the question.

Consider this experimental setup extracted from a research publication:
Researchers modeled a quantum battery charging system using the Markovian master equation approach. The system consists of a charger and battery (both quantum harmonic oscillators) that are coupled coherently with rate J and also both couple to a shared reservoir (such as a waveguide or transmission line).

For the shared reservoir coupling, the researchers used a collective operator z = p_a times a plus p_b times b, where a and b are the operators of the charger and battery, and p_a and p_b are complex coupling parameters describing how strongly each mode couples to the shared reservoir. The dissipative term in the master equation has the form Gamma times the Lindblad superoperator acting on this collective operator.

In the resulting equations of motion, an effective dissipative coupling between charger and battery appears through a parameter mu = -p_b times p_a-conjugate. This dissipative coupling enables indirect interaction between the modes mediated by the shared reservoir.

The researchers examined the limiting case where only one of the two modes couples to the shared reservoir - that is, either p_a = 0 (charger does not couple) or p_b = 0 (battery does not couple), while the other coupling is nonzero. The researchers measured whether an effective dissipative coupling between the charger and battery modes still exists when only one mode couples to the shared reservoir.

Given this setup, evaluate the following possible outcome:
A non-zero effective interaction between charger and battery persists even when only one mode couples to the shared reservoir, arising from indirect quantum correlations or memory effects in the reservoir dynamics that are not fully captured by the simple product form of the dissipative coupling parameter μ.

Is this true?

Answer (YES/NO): NO